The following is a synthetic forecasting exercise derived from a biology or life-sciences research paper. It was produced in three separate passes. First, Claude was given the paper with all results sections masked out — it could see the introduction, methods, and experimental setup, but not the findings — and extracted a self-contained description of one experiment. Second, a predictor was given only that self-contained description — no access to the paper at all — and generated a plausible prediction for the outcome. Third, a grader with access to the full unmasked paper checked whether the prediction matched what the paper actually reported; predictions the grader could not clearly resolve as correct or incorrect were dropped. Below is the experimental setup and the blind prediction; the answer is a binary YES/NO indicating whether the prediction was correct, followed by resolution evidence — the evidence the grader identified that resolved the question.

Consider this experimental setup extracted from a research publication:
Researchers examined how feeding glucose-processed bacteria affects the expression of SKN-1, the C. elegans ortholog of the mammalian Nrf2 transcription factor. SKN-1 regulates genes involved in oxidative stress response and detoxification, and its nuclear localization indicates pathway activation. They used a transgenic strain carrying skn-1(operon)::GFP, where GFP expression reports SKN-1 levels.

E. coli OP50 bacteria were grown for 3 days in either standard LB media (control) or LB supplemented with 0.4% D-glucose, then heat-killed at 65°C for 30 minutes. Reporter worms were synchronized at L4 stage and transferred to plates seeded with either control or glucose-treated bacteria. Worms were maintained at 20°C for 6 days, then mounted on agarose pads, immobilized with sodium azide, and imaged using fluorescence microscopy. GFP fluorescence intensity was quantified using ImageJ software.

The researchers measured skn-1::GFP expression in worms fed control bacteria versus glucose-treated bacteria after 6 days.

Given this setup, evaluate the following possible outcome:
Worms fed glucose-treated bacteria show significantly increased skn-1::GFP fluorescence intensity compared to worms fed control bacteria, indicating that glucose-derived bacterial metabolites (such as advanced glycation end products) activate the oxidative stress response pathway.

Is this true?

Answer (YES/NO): NO